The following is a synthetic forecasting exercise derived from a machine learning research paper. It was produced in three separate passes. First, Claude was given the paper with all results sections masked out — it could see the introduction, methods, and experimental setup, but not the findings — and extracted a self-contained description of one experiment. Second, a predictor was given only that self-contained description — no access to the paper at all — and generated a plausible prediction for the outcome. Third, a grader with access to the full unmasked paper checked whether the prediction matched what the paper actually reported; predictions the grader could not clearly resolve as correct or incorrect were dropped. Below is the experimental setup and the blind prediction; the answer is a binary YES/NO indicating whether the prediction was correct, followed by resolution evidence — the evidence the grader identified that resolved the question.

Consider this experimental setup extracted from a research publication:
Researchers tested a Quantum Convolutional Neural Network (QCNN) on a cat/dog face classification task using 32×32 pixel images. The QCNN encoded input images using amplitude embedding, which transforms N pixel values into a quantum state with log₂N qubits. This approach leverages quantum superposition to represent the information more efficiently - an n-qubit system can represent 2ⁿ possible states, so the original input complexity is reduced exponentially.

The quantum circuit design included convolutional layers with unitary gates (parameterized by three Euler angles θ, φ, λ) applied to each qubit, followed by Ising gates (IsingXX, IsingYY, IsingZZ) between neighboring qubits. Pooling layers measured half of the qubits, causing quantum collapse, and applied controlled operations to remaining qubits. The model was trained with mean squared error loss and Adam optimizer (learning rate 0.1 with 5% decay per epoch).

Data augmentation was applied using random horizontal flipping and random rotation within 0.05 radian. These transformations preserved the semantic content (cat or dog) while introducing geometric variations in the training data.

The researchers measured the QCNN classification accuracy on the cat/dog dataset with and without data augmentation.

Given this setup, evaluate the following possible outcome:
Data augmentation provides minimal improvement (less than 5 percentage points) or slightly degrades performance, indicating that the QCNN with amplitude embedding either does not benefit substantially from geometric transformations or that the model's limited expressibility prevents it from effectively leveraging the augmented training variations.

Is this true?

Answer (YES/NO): YES